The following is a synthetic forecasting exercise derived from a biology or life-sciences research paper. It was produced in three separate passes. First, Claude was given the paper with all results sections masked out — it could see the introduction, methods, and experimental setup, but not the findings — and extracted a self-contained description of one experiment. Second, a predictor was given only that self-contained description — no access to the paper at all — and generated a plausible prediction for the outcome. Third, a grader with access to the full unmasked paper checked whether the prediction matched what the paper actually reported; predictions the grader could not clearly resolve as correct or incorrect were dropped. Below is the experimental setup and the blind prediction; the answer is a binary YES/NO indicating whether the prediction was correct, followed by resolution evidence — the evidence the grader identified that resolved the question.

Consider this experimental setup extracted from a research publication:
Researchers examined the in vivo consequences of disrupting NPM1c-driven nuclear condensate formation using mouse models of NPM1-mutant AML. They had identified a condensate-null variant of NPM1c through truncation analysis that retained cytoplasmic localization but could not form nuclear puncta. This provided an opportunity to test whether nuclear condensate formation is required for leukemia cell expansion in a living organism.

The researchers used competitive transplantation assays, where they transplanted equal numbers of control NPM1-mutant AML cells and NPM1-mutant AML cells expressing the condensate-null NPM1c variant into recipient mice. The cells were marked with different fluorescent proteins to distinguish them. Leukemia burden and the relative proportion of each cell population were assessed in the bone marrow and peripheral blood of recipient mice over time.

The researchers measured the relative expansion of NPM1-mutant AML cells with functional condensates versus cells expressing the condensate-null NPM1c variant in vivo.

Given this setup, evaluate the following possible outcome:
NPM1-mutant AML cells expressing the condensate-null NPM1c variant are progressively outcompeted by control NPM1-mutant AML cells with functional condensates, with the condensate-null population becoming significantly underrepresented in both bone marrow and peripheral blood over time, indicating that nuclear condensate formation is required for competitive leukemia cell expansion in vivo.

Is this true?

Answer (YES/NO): NO